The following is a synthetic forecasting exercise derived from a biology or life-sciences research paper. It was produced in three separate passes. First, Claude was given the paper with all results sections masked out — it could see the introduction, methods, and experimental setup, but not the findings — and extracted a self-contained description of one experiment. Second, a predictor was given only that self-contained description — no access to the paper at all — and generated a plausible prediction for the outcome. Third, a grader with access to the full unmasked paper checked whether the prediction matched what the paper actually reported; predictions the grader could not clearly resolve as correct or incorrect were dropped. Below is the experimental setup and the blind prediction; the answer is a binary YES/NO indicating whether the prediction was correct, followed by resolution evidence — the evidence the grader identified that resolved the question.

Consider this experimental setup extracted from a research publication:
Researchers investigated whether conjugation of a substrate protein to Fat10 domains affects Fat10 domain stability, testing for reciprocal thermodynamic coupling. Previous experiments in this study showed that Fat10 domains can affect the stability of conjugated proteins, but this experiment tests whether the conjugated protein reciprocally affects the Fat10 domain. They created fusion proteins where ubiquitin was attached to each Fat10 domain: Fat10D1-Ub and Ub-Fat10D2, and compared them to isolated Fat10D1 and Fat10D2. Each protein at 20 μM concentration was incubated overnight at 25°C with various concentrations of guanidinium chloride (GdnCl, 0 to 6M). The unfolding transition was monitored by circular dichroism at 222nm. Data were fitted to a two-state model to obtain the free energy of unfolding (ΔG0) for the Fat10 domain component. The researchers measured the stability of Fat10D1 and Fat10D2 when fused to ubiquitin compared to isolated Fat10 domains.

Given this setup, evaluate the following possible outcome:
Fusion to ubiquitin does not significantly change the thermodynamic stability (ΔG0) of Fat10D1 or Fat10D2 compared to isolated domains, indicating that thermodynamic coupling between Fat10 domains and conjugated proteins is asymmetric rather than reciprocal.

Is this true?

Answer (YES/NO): NO